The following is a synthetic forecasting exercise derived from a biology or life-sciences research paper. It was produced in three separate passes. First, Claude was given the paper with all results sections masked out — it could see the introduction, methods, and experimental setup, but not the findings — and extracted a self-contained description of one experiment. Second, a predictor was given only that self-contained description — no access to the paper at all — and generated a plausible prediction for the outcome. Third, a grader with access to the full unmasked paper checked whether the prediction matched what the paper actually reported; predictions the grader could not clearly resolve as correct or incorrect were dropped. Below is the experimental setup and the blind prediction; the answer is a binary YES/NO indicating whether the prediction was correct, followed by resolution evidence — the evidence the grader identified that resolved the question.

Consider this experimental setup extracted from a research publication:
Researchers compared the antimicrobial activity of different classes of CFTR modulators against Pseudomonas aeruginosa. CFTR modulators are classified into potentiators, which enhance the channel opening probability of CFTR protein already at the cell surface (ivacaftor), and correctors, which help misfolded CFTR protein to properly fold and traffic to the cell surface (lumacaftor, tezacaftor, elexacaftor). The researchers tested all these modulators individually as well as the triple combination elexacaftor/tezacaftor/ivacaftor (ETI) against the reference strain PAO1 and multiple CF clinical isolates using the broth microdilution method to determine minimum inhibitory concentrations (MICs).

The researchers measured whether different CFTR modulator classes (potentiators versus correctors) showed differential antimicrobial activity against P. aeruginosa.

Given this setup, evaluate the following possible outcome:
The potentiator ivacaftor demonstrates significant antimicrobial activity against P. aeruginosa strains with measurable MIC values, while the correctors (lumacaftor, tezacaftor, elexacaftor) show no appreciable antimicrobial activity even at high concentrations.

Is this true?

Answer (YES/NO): NO